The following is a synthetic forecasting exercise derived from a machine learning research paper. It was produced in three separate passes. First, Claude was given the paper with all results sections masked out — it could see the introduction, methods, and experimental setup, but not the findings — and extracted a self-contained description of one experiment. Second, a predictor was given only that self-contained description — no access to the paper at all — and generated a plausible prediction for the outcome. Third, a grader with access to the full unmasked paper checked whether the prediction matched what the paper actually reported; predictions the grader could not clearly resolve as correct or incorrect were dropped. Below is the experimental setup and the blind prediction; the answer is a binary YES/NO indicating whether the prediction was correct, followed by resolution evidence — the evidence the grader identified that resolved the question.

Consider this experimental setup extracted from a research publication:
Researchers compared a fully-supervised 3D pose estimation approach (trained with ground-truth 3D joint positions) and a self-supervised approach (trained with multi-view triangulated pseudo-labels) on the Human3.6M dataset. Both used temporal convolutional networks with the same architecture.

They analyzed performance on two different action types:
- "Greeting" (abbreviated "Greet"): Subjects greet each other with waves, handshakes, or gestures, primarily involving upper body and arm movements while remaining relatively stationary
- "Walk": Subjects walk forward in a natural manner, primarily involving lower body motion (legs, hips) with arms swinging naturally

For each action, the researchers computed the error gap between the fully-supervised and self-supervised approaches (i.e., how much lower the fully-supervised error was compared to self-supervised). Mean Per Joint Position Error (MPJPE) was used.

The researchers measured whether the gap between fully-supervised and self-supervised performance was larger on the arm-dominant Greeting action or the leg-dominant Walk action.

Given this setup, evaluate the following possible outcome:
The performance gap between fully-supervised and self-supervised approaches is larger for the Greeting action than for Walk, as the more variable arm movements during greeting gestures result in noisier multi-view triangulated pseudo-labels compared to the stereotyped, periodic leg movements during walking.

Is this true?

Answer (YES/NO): NO